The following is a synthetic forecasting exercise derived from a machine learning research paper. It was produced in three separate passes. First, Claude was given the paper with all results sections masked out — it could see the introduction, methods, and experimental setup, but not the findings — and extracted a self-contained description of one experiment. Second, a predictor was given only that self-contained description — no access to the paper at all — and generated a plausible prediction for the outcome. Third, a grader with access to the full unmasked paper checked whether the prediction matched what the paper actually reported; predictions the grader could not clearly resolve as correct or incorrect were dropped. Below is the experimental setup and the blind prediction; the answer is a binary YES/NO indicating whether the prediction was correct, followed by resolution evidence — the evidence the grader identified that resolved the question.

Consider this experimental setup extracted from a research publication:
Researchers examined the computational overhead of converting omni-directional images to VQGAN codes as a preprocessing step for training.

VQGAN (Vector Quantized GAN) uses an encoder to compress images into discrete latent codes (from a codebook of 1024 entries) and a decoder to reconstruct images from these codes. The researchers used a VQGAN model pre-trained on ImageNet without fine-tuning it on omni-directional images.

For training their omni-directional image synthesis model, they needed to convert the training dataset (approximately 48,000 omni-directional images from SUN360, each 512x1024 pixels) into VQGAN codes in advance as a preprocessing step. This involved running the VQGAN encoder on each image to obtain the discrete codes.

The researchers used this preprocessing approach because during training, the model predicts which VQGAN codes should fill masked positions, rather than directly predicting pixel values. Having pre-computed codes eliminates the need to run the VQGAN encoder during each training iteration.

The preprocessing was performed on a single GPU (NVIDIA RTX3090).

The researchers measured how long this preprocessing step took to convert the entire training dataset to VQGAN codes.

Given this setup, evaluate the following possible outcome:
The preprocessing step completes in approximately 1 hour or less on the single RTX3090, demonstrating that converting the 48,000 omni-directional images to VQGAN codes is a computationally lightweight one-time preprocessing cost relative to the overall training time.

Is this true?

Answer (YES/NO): NO